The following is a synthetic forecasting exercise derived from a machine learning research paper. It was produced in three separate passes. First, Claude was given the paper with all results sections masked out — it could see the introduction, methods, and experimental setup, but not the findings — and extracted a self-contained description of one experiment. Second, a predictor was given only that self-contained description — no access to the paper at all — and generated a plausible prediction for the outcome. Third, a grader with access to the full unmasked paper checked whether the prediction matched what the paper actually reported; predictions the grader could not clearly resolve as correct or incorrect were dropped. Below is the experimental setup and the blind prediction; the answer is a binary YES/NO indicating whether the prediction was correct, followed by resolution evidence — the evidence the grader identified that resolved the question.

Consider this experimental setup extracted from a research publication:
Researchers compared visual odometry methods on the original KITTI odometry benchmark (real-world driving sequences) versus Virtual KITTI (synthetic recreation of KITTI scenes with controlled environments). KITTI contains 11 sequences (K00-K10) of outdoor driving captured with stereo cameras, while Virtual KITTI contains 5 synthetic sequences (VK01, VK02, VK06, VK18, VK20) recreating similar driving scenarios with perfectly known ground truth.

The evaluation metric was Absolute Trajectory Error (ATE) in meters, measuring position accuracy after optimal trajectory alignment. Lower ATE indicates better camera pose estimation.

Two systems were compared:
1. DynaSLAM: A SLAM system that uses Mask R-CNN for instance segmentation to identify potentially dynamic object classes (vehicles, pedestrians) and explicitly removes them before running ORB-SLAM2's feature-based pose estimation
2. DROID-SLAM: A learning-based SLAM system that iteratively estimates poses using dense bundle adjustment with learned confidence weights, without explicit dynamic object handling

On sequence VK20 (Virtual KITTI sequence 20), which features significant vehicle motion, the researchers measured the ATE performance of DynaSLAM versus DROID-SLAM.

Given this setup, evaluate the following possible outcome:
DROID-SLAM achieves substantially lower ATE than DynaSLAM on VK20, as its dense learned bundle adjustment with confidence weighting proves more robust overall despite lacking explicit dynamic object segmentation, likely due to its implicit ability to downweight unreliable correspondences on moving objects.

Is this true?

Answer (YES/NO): NO